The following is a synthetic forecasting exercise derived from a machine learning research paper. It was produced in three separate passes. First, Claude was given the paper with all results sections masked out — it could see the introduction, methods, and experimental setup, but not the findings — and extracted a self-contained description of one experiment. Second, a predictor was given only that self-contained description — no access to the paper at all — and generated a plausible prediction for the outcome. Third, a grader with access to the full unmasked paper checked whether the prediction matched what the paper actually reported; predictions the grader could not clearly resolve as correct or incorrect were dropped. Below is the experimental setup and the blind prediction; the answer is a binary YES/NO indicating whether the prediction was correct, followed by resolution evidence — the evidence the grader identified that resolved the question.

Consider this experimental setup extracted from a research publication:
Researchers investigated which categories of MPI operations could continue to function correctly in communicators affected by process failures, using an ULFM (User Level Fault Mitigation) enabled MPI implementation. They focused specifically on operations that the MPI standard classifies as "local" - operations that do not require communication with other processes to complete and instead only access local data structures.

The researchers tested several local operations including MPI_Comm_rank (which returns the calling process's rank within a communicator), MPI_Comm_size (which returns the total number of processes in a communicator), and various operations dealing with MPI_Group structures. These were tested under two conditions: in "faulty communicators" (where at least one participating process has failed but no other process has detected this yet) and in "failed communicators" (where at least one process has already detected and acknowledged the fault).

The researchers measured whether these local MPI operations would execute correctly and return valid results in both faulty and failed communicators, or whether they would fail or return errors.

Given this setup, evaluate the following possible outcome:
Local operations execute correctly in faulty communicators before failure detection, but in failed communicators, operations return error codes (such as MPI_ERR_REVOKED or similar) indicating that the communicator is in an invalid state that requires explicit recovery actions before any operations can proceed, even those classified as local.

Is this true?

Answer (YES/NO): NO